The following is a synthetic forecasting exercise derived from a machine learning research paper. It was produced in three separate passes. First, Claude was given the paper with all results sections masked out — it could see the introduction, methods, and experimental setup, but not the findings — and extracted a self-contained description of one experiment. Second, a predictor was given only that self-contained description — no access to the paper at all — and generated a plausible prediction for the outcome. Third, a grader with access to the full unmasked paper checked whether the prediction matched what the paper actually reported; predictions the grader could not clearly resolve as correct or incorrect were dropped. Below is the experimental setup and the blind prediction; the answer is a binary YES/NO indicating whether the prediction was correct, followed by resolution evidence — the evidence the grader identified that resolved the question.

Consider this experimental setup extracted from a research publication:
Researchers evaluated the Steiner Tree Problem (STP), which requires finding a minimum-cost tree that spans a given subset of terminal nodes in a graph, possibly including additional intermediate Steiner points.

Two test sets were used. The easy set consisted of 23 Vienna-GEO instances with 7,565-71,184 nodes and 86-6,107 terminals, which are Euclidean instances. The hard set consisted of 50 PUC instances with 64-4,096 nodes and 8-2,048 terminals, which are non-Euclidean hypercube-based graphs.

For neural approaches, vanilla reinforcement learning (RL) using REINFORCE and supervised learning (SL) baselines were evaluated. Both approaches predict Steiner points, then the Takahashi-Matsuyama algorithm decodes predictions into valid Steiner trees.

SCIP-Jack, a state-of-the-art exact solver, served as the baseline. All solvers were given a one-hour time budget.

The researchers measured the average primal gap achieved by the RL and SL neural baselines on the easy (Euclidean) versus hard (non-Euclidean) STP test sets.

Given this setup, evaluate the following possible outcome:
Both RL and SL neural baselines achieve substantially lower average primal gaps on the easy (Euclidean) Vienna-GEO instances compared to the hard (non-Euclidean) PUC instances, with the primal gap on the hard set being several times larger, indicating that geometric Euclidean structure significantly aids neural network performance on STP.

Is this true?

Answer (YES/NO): NO